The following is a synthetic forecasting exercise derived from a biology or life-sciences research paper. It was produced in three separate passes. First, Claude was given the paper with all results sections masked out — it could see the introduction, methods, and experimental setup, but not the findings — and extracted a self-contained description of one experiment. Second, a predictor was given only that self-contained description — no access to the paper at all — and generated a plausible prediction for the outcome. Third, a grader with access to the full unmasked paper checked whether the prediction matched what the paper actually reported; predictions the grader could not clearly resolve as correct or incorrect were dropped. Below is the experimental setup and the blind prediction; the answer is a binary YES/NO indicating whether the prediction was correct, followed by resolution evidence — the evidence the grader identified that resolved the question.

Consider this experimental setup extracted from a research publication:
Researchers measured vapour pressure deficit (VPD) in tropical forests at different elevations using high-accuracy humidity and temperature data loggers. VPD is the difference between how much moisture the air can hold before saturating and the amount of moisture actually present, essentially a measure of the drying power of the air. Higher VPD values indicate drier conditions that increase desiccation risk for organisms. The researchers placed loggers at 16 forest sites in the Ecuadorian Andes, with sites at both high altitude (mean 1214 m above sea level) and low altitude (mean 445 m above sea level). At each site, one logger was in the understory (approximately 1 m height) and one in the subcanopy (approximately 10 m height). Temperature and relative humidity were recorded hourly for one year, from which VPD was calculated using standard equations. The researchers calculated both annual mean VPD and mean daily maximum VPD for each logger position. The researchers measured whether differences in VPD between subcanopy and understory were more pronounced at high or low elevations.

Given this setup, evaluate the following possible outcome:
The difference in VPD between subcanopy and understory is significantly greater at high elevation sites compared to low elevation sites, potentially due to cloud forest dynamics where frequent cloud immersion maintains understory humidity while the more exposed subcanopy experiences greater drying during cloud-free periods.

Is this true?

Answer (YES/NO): NO